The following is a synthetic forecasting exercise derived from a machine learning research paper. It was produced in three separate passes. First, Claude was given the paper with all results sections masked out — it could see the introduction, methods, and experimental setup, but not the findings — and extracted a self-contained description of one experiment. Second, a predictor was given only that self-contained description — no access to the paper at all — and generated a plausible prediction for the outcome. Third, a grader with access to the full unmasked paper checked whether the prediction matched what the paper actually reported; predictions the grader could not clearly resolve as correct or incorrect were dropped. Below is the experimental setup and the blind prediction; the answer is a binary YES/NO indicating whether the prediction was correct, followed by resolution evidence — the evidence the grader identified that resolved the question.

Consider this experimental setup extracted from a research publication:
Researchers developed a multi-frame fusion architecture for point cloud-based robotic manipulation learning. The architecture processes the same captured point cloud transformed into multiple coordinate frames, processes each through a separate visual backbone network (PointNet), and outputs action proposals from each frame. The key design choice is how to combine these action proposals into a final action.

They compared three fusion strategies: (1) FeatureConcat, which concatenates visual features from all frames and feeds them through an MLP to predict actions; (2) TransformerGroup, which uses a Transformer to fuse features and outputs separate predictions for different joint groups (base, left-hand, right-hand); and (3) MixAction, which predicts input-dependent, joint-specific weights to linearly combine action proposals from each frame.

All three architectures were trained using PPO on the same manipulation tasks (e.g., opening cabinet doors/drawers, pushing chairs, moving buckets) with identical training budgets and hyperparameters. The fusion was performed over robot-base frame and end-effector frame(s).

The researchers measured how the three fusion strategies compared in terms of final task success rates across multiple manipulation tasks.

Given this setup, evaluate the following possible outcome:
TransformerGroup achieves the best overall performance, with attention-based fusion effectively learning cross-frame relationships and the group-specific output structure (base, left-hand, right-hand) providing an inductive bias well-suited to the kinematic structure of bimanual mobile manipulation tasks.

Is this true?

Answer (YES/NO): NO